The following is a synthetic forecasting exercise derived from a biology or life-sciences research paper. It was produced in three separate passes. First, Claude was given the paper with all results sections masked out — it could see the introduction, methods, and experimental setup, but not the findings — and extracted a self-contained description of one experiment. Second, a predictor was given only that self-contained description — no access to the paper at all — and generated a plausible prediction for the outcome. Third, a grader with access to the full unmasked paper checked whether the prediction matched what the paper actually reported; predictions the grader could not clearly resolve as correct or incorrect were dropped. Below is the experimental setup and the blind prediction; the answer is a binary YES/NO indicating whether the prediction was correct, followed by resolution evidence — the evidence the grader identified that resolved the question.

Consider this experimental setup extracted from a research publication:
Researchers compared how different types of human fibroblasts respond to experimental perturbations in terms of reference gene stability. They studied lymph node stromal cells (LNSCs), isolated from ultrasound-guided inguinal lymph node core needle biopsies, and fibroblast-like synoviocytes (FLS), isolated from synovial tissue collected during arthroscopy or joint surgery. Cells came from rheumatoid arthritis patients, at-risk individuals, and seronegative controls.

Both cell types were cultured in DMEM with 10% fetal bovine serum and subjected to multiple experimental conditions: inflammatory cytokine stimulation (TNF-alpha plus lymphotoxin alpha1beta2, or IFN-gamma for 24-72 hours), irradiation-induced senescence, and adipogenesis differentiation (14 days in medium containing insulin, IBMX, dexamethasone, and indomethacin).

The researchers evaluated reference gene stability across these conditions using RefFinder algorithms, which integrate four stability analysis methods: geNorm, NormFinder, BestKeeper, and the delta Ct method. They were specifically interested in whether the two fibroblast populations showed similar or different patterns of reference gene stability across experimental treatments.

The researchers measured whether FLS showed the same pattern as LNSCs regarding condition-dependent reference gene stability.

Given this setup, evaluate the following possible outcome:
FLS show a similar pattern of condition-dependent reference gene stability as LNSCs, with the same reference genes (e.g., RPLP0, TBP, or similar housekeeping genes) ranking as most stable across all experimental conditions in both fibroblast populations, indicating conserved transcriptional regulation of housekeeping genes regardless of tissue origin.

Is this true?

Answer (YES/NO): NO